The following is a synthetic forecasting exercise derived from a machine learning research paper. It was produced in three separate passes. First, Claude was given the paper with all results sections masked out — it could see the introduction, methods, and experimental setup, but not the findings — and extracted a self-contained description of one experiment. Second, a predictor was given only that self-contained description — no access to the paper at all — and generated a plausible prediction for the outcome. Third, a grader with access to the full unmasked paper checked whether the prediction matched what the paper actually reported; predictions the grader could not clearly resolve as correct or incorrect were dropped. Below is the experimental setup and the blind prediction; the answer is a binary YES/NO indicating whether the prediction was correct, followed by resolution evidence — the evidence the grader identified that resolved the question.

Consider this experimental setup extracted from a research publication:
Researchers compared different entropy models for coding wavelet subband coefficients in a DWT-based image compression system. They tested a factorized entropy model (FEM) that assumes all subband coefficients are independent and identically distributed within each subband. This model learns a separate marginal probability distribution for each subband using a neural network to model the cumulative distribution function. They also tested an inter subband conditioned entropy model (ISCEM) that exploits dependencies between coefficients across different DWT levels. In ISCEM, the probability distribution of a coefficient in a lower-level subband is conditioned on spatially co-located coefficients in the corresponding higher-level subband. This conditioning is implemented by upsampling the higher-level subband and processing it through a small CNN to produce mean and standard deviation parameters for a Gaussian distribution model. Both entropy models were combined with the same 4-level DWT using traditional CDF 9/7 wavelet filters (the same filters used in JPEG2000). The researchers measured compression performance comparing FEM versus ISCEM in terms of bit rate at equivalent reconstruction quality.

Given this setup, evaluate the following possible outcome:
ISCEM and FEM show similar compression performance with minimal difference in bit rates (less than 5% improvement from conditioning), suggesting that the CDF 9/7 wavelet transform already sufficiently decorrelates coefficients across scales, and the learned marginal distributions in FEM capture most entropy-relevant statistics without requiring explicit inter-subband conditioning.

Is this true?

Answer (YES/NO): NO